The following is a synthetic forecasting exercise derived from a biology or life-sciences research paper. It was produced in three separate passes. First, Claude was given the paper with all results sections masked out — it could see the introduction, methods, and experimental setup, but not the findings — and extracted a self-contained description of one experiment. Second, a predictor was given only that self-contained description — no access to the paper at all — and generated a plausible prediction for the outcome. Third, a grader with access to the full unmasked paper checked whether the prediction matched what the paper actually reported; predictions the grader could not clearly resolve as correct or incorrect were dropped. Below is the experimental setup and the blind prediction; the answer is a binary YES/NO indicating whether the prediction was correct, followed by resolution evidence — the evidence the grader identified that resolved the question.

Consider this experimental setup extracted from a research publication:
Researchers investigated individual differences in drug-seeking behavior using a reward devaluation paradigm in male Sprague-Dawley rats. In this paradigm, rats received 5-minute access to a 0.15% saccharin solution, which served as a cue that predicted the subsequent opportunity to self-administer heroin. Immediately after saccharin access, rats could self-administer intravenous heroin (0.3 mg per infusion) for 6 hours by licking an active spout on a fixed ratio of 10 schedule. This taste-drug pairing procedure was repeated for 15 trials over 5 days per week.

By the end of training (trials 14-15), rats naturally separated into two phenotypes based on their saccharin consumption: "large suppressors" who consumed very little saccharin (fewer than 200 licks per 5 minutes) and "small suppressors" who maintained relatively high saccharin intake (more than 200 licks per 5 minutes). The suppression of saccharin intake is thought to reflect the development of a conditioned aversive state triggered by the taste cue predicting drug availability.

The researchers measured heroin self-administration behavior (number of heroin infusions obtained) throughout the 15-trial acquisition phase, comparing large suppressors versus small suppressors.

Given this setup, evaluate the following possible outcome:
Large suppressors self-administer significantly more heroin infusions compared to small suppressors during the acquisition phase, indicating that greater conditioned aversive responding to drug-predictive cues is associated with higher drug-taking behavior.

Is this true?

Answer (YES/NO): NO